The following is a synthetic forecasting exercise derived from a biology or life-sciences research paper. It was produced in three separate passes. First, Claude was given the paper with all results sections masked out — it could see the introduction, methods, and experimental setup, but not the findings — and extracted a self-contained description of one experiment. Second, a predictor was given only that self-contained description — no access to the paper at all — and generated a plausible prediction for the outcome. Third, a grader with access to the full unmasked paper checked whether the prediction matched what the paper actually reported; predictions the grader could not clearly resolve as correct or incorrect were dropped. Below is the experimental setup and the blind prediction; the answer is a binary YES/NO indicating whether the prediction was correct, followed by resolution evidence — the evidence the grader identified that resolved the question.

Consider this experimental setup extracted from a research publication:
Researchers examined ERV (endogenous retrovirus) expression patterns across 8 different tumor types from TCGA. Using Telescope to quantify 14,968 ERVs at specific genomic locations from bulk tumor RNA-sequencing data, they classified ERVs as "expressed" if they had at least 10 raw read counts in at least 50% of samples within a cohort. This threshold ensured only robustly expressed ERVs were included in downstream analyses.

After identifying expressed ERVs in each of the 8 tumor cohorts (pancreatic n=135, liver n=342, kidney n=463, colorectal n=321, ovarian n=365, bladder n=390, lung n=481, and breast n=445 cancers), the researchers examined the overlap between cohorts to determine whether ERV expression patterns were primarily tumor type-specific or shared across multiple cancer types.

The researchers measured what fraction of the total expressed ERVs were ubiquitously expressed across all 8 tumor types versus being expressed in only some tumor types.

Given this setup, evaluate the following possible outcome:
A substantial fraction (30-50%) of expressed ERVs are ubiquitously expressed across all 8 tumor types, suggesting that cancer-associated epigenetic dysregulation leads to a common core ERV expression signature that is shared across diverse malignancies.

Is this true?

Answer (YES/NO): NO